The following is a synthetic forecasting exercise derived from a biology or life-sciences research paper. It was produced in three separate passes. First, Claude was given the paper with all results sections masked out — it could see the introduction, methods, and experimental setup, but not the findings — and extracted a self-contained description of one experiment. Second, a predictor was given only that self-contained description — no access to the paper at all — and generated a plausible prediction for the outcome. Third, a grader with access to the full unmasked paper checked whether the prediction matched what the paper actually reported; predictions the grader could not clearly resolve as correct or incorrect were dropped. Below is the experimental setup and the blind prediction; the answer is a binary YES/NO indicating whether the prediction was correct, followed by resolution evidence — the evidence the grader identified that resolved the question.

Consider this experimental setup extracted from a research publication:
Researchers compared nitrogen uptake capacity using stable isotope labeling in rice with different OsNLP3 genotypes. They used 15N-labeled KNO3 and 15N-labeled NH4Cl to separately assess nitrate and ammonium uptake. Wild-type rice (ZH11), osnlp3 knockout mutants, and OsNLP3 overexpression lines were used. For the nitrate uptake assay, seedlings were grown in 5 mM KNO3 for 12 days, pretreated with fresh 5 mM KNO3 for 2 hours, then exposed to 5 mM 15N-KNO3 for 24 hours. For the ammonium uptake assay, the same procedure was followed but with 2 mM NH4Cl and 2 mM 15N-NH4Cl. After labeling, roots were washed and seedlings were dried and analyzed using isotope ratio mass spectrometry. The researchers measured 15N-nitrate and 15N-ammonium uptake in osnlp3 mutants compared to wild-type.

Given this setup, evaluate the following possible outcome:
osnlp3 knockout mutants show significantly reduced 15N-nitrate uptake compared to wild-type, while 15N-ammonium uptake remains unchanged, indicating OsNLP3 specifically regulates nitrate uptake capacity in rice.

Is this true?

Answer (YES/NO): YES